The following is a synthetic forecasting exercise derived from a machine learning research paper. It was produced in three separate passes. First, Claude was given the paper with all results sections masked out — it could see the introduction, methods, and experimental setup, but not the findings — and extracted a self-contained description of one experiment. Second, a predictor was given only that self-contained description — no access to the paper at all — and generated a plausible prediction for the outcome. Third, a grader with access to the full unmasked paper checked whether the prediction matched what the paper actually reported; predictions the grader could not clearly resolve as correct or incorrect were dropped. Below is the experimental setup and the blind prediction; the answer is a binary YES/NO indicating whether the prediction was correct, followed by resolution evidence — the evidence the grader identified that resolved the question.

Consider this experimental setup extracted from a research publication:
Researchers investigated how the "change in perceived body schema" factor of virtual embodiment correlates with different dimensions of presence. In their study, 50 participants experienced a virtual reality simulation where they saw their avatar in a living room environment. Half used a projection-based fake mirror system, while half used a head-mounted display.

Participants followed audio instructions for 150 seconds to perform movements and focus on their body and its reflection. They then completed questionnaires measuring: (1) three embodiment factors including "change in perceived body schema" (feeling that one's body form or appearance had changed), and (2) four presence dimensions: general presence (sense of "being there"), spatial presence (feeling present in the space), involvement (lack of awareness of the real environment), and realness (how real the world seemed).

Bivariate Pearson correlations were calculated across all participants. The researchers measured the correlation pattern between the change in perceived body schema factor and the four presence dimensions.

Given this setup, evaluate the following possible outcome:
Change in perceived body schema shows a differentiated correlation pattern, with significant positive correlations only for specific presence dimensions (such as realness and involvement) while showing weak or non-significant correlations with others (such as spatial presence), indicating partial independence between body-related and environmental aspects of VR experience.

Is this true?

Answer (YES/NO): NO